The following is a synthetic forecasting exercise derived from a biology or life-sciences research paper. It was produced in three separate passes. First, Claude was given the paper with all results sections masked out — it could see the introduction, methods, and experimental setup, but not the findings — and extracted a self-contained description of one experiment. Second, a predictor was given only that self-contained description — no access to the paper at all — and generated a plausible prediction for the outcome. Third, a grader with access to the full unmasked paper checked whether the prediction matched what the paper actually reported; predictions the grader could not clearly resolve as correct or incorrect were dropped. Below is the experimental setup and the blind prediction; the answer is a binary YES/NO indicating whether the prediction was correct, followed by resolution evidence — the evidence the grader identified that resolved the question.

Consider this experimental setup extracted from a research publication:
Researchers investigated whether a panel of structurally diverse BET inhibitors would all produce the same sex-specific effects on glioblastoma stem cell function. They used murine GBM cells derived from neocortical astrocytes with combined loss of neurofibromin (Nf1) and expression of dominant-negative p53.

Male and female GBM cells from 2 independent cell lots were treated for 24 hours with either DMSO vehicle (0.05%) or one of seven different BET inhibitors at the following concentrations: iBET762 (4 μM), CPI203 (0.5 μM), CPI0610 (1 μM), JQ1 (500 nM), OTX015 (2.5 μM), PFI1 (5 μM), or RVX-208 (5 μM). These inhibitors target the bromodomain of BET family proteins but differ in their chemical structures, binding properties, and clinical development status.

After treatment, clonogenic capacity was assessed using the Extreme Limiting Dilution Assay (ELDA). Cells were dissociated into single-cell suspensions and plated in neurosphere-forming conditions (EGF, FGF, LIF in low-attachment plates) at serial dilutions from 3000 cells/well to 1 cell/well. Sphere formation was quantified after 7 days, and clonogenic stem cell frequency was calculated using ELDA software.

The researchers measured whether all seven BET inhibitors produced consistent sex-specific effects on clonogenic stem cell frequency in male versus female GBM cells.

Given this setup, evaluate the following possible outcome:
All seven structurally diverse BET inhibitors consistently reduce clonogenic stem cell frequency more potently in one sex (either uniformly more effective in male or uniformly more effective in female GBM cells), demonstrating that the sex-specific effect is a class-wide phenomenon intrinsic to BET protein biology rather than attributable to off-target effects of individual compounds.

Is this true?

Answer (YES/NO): NO